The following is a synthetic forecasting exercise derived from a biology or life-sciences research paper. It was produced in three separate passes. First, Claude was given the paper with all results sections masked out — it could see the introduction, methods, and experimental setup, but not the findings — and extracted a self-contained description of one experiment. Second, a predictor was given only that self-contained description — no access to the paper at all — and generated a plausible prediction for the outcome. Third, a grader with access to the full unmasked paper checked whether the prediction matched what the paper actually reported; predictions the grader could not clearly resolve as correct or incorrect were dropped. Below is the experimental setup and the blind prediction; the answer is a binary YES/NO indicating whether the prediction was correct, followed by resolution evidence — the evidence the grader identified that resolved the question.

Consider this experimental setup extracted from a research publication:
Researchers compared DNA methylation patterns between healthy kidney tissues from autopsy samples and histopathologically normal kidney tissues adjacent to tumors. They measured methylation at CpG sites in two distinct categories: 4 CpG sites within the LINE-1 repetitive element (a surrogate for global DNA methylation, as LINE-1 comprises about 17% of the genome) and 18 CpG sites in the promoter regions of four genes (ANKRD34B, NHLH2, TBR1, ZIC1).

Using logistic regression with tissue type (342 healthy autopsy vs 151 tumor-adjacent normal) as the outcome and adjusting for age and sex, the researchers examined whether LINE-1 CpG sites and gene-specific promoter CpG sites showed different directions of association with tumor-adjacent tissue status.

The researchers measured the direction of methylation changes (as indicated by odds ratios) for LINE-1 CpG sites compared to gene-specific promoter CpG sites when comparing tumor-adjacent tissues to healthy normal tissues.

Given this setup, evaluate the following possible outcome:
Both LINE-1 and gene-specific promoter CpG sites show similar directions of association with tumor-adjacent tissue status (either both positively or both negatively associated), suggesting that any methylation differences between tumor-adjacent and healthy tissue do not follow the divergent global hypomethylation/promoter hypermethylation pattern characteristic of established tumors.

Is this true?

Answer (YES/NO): NO